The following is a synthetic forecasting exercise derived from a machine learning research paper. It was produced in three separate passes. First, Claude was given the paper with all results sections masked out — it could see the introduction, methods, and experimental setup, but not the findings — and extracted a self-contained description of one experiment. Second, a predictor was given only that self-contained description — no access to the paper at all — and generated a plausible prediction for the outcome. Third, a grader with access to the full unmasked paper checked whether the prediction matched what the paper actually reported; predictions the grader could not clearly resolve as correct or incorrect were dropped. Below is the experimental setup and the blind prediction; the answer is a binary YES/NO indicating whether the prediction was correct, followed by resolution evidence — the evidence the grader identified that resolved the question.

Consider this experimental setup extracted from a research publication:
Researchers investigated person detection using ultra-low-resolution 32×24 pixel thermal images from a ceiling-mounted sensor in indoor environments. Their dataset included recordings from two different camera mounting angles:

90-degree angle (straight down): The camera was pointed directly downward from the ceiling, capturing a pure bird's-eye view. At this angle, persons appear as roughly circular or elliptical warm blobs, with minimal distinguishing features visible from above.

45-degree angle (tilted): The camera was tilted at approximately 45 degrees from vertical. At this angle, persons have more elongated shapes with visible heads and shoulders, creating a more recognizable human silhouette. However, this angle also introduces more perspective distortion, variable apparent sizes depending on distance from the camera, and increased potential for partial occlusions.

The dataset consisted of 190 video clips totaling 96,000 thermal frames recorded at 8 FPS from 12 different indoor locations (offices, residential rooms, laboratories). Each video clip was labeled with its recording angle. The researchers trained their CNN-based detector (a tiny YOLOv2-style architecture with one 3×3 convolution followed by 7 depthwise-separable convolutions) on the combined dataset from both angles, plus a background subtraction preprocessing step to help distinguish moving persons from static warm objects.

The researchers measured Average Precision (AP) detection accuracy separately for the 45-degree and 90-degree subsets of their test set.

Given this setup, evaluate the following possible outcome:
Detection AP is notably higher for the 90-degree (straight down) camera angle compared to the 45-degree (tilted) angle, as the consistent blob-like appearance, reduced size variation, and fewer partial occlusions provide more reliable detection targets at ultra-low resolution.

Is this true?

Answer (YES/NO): YES